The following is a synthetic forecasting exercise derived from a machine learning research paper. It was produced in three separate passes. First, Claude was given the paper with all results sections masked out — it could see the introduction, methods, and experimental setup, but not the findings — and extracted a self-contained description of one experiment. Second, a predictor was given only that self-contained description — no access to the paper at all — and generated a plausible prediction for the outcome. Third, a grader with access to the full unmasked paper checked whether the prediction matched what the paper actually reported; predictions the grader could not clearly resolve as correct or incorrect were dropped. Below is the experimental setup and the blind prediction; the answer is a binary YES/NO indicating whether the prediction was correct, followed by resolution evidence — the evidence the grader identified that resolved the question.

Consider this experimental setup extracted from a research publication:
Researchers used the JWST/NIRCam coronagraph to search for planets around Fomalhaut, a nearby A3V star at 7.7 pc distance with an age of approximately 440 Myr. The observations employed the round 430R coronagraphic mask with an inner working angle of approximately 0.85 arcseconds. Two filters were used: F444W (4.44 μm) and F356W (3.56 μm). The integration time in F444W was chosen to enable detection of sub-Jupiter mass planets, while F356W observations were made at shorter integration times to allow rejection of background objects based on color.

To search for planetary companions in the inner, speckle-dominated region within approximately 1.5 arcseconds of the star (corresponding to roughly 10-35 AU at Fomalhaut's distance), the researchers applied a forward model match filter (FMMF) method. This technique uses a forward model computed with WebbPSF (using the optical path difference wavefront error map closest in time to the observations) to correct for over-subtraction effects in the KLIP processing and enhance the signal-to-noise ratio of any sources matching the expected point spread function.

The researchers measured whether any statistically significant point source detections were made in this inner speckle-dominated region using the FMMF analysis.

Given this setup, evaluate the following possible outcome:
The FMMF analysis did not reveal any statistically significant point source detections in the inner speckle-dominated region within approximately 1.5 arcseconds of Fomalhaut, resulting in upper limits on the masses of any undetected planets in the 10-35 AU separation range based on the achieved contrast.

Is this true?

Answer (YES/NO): YES